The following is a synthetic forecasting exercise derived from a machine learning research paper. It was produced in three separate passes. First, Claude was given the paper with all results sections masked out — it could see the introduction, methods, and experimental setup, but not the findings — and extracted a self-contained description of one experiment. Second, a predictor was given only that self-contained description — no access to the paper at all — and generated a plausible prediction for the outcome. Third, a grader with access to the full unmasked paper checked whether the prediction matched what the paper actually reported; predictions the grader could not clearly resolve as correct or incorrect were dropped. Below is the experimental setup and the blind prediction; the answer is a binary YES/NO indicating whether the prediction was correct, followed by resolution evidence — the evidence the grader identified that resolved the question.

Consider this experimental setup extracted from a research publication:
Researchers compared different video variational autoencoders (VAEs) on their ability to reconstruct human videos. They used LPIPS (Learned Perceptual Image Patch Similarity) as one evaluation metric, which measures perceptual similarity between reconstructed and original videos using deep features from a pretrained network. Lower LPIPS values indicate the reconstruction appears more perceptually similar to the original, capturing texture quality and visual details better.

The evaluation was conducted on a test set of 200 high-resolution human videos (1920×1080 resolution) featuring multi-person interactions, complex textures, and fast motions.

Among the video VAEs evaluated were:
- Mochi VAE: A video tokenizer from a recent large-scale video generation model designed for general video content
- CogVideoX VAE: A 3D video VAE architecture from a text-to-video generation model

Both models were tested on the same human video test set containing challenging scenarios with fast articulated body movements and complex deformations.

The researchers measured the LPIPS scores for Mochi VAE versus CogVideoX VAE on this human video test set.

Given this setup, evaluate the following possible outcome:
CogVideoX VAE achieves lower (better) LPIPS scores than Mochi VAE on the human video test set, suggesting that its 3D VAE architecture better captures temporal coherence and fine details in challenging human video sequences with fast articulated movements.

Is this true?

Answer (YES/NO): YES